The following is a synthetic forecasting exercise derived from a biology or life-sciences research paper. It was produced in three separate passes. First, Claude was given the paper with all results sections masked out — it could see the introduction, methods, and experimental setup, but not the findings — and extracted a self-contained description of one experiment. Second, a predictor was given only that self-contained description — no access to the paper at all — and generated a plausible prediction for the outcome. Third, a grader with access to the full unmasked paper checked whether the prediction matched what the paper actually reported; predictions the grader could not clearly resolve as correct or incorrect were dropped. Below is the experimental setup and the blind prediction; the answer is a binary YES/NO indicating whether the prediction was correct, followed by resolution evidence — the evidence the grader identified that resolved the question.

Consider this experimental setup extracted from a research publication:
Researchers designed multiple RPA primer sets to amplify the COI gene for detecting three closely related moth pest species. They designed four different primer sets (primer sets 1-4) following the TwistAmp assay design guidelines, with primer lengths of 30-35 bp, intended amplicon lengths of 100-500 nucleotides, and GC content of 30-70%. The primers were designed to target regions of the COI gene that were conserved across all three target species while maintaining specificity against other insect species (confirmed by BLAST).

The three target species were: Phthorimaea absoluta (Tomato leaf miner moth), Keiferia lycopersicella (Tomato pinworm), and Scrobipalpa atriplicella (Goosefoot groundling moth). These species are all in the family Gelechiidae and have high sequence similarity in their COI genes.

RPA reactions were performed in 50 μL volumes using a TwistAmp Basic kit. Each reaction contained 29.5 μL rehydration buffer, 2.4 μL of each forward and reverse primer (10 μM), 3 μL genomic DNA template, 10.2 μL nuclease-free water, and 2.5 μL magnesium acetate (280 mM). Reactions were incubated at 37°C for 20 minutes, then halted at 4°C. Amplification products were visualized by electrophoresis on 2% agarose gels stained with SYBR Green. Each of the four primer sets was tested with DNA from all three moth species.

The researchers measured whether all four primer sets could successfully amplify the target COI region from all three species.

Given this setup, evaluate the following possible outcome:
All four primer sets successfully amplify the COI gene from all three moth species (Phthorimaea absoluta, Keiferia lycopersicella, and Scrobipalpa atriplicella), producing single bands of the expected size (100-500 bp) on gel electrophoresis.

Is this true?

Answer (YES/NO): NO